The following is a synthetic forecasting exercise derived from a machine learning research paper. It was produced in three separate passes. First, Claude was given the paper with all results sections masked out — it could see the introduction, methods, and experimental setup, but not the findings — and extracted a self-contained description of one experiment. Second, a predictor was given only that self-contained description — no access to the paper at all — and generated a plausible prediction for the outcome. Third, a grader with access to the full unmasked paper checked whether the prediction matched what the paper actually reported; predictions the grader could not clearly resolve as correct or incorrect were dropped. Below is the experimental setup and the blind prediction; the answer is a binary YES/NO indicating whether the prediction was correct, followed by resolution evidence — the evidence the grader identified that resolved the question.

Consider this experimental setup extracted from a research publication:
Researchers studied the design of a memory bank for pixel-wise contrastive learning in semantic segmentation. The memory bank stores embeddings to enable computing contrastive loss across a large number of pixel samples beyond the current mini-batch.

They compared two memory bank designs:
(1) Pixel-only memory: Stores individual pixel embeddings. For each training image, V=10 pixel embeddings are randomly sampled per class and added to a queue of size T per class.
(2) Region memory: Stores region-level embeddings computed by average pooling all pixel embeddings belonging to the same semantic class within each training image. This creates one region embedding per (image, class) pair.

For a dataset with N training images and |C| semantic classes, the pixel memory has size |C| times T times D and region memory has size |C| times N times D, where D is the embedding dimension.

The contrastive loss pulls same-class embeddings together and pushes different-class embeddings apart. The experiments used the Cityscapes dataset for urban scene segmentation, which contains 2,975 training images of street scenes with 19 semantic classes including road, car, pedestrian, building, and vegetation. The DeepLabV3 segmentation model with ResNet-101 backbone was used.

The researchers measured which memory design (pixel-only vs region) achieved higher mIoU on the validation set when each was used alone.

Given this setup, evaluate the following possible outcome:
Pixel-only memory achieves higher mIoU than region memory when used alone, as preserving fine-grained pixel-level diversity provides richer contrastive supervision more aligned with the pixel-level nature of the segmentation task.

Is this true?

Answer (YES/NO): YES